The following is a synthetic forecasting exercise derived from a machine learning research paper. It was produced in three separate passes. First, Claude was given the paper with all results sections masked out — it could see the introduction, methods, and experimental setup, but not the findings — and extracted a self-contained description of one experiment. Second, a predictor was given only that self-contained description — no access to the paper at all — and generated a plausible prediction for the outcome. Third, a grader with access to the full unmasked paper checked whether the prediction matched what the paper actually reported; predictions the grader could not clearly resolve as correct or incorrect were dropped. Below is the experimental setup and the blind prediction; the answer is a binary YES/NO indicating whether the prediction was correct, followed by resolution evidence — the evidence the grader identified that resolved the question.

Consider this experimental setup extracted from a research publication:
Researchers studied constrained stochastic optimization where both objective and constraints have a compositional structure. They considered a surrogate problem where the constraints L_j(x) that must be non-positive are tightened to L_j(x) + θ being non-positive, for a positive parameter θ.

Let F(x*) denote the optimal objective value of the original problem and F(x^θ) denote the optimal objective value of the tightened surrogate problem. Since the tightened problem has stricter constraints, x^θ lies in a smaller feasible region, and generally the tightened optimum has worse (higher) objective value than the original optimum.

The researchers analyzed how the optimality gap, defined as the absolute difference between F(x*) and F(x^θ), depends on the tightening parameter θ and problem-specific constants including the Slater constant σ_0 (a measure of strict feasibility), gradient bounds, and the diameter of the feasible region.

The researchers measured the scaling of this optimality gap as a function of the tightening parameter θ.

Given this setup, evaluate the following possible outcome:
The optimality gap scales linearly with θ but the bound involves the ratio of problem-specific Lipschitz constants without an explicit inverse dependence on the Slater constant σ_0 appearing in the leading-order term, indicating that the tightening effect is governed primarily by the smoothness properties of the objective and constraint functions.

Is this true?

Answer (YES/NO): NO